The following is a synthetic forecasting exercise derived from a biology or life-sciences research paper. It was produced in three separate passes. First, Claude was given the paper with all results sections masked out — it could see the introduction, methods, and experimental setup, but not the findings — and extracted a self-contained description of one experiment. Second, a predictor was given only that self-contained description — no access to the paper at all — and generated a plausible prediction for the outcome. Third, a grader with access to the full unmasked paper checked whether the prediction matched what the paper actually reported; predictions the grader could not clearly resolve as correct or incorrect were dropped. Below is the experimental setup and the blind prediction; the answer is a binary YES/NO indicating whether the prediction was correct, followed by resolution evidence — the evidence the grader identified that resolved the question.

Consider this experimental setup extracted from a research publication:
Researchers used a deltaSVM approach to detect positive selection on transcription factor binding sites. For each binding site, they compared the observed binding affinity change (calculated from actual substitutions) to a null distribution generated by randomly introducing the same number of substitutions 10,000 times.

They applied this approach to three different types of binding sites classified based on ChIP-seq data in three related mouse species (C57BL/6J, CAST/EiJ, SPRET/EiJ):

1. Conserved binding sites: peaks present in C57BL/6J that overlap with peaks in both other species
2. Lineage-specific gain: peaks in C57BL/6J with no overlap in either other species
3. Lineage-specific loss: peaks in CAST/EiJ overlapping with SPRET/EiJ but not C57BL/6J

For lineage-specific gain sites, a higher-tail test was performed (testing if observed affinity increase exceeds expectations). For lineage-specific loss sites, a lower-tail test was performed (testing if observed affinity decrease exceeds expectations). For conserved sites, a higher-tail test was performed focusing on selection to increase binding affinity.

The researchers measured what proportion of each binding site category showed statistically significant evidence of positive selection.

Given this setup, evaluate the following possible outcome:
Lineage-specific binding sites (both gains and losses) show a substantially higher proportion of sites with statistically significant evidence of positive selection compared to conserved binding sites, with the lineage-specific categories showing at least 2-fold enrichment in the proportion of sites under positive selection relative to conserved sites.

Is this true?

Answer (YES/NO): YES